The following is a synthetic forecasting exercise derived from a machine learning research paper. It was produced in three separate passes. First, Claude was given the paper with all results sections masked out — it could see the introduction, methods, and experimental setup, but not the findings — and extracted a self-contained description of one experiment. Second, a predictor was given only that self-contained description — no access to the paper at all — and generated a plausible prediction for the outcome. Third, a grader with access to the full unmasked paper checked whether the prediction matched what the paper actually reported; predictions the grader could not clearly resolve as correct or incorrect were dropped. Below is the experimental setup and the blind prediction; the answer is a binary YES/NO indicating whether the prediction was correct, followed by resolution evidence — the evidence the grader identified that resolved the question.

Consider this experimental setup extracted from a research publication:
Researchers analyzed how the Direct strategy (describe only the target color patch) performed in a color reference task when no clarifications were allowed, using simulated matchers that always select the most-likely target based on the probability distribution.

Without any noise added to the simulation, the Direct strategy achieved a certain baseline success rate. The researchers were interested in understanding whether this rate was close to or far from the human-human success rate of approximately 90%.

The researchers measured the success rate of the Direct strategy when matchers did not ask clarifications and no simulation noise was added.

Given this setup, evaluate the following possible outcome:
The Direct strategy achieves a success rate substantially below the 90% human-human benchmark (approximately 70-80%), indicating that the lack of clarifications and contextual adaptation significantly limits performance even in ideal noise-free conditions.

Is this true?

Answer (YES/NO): NO